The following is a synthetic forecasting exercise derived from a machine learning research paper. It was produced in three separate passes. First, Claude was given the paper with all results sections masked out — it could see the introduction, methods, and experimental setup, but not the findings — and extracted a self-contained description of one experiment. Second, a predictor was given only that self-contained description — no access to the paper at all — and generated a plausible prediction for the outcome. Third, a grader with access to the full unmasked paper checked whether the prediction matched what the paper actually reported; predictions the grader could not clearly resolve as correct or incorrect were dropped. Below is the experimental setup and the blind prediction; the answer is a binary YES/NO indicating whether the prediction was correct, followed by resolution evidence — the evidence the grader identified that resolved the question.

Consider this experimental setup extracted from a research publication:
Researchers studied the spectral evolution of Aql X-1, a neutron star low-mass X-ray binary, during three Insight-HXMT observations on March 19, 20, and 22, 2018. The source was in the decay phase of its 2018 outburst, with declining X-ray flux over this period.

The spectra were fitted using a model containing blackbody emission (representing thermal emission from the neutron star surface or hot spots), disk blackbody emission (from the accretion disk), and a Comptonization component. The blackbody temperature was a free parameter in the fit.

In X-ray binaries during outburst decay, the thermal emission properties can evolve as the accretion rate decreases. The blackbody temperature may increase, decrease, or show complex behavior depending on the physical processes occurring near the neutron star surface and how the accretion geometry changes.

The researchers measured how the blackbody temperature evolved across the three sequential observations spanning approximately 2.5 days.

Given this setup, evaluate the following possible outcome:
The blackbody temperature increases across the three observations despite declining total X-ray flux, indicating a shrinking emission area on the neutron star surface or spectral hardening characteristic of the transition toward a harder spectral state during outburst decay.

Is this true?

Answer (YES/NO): NO